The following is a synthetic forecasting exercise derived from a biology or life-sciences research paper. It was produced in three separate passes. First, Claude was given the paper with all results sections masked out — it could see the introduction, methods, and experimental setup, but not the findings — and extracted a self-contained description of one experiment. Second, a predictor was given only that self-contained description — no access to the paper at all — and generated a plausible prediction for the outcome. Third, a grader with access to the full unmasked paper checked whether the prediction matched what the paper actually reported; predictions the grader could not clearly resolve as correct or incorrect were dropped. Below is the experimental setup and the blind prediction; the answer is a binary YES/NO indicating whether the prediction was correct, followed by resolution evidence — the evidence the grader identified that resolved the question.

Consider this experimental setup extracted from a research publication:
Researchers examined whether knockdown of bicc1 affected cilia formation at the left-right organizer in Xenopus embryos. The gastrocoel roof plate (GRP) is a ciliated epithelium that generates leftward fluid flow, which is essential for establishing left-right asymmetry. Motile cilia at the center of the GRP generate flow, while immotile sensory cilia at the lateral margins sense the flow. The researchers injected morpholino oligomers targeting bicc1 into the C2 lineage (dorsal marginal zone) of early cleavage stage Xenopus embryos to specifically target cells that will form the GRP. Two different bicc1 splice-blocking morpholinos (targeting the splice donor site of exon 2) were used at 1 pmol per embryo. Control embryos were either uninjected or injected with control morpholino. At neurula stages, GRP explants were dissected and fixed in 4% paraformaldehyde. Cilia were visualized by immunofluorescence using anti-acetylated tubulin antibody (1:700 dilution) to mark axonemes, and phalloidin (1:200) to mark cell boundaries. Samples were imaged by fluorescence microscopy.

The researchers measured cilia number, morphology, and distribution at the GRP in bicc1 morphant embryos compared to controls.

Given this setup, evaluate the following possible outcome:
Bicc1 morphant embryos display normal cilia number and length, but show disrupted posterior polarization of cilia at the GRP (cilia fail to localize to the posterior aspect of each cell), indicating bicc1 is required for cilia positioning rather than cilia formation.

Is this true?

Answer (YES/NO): NO